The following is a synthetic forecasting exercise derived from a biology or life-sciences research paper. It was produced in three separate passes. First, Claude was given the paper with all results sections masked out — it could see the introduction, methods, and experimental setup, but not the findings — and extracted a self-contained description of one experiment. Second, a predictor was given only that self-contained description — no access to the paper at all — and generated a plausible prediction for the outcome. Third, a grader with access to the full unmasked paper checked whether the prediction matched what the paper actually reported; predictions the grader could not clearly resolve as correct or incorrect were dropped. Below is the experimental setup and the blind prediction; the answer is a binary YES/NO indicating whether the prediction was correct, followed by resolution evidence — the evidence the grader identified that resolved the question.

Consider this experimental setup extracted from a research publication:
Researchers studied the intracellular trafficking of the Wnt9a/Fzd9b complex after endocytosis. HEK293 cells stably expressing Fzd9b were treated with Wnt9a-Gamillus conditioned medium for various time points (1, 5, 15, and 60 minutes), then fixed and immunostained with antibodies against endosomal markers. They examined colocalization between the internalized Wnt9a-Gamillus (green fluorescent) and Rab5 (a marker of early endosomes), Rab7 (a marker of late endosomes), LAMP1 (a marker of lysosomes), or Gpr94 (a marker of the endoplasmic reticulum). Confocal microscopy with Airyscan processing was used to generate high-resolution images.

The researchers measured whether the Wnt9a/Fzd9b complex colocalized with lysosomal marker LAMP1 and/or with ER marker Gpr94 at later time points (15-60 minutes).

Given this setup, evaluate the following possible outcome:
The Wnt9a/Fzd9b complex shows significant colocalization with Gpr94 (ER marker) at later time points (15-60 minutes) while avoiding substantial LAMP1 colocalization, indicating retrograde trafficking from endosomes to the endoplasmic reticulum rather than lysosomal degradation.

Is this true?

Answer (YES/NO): NO